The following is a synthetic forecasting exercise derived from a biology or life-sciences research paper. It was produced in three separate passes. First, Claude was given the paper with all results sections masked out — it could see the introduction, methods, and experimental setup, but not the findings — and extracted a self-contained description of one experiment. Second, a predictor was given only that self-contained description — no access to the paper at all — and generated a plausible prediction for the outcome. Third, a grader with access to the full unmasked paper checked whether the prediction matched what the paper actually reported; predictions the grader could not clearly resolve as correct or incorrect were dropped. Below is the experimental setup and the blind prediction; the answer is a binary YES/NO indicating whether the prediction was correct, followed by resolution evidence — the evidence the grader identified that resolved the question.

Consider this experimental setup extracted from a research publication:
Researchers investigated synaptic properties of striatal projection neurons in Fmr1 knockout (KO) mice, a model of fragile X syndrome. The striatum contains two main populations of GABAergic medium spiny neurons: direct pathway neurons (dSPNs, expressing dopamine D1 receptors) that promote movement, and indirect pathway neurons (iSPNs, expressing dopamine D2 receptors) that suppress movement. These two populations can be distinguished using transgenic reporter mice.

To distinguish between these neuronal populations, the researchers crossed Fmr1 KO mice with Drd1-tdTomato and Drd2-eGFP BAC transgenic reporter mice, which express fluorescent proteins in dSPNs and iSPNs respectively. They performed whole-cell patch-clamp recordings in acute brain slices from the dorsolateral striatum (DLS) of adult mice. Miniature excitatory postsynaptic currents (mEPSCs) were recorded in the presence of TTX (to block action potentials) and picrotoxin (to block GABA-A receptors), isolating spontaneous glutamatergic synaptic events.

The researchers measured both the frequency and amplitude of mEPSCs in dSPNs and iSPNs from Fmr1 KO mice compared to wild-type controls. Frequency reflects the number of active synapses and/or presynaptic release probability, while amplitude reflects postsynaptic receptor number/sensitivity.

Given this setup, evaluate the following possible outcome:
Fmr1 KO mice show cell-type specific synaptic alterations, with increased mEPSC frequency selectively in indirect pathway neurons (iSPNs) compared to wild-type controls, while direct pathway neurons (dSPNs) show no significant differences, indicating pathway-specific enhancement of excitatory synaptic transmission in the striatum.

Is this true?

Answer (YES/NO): NO